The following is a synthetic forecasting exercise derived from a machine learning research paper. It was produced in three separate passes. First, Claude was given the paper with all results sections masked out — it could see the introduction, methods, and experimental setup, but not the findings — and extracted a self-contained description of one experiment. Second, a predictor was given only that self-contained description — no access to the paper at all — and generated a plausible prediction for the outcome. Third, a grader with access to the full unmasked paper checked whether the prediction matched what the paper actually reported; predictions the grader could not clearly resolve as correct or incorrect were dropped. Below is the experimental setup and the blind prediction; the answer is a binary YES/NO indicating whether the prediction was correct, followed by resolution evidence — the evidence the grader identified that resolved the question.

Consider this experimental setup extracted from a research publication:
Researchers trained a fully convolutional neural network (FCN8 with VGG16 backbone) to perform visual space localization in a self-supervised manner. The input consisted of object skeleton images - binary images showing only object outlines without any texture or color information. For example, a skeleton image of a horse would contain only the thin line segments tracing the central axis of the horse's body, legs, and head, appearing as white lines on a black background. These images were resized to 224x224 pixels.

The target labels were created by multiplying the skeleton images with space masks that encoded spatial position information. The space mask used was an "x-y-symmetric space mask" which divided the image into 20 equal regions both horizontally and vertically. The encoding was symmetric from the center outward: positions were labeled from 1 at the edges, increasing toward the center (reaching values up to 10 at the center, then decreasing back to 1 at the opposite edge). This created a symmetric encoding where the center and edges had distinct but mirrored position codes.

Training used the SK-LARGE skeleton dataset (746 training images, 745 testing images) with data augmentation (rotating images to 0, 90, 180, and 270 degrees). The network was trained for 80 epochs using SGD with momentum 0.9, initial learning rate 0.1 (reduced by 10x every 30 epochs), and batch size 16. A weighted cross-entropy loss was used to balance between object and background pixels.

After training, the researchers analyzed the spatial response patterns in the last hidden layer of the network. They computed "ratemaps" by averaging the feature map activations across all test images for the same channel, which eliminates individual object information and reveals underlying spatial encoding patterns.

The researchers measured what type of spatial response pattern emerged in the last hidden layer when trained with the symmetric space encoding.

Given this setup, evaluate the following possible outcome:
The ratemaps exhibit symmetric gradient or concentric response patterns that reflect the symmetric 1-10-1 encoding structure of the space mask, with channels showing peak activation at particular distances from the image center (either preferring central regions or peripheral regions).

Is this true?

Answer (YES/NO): NO